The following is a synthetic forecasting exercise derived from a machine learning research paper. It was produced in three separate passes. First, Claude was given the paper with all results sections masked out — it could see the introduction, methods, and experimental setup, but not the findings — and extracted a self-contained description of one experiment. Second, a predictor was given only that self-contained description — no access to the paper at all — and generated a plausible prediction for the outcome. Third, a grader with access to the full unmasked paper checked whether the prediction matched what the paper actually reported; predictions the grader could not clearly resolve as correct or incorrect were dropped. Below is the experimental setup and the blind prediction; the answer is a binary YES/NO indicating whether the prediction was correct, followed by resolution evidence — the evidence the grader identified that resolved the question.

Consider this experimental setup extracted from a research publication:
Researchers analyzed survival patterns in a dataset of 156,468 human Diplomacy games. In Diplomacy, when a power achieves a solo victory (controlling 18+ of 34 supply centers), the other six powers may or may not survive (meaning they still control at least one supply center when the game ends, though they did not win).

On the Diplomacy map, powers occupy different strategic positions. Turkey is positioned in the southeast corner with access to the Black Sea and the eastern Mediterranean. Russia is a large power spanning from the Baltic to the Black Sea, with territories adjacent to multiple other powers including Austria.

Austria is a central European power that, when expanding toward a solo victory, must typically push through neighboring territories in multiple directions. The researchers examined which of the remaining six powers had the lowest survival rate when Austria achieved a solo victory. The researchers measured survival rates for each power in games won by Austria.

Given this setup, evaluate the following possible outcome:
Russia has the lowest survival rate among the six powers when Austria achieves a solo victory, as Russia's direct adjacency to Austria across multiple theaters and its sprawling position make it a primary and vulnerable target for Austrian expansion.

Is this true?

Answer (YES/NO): NO